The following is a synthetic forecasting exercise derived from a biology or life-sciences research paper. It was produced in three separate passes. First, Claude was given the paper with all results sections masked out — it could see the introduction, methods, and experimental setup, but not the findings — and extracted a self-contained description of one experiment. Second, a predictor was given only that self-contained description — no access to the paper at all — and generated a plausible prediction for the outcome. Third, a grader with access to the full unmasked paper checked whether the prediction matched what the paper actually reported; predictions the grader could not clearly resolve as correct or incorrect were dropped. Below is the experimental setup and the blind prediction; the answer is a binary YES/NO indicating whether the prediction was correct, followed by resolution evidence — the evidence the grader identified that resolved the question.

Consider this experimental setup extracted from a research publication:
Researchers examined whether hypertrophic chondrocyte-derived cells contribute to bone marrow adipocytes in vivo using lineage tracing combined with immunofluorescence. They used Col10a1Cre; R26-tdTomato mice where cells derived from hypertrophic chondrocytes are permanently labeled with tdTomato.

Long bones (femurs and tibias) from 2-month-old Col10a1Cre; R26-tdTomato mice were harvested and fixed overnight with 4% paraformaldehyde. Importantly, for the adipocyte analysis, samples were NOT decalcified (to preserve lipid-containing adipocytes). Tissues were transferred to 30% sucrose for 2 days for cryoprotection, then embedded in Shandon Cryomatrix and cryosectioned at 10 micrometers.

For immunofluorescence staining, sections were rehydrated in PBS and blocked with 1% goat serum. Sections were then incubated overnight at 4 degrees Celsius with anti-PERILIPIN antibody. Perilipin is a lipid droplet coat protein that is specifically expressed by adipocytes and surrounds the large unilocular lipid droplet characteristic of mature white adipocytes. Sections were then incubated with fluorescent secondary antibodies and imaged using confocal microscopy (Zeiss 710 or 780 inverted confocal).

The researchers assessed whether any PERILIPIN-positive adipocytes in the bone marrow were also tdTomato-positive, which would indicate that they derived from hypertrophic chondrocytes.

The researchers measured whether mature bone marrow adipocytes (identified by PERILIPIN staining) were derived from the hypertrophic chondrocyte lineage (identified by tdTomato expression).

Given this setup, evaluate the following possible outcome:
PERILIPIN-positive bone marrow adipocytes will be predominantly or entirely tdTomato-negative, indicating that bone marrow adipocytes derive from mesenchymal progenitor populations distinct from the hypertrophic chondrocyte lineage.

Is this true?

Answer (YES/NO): NO